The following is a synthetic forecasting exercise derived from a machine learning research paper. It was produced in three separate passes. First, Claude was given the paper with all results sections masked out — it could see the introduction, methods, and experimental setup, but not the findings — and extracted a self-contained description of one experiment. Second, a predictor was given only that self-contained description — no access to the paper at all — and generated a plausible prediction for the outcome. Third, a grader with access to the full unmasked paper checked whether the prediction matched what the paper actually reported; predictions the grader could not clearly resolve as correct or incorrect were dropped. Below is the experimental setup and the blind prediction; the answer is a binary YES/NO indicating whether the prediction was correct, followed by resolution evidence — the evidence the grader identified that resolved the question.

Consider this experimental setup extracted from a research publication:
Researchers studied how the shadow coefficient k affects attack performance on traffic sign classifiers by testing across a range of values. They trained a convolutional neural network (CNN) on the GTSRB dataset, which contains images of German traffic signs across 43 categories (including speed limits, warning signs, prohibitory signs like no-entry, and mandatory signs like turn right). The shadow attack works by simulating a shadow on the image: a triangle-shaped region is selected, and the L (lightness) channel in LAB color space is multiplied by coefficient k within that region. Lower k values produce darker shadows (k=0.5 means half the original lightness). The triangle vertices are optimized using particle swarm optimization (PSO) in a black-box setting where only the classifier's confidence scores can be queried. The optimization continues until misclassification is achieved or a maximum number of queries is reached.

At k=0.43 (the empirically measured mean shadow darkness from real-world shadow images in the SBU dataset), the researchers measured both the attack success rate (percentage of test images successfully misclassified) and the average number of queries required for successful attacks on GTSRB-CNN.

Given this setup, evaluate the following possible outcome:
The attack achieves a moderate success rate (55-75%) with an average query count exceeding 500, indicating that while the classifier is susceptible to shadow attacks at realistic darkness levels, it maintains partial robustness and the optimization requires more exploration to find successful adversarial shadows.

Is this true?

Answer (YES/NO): NO